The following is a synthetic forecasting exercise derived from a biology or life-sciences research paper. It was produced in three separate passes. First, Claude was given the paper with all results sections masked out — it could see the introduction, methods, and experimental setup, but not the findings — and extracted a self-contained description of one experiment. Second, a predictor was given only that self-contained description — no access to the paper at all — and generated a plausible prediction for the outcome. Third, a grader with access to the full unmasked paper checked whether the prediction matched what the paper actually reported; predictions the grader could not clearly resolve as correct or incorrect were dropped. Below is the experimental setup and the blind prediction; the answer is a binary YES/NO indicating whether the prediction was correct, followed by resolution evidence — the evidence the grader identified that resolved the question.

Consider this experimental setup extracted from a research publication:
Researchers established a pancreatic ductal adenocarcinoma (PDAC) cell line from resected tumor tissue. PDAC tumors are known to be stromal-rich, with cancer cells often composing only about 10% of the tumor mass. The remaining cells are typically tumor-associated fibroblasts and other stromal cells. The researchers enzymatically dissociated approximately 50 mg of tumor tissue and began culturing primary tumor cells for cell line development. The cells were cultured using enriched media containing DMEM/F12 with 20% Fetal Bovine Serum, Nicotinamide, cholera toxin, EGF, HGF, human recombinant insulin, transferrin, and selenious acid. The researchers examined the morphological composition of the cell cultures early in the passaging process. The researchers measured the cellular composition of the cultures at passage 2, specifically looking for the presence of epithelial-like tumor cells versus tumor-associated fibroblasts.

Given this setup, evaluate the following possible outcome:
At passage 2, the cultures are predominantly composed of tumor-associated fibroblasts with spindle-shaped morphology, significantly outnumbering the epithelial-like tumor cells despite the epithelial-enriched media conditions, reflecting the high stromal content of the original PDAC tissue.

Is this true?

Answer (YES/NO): NO